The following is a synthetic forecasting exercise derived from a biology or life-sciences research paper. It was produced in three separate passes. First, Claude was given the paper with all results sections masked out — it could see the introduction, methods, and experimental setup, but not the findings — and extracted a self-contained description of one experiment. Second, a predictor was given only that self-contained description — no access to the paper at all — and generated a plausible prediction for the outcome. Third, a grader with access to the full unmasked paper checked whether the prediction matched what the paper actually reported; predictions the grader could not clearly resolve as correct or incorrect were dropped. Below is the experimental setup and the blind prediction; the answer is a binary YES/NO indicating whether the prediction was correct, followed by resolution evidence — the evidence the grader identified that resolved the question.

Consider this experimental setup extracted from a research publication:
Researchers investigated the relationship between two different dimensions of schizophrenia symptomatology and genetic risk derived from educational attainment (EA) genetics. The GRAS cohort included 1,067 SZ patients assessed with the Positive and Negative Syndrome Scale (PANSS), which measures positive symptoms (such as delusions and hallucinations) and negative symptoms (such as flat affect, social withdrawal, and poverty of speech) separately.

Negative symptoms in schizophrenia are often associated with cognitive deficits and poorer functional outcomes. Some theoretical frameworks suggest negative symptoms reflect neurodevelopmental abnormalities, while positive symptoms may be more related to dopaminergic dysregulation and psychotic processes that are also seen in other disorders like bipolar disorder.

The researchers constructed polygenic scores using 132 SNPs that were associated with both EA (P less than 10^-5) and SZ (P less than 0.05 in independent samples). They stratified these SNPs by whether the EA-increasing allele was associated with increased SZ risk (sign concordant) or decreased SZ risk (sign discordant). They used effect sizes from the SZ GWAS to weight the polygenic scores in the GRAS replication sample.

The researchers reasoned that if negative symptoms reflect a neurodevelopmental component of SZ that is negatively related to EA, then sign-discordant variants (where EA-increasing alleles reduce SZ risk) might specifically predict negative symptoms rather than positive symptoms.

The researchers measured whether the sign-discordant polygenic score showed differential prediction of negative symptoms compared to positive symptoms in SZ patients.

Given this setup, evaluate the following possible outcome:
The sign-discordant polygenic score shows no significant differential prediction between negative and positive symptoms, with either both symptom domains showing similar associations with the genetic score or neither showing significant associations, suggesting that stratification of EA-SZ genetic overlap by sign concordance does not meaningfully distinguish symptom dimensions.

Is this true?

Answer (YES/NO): NO